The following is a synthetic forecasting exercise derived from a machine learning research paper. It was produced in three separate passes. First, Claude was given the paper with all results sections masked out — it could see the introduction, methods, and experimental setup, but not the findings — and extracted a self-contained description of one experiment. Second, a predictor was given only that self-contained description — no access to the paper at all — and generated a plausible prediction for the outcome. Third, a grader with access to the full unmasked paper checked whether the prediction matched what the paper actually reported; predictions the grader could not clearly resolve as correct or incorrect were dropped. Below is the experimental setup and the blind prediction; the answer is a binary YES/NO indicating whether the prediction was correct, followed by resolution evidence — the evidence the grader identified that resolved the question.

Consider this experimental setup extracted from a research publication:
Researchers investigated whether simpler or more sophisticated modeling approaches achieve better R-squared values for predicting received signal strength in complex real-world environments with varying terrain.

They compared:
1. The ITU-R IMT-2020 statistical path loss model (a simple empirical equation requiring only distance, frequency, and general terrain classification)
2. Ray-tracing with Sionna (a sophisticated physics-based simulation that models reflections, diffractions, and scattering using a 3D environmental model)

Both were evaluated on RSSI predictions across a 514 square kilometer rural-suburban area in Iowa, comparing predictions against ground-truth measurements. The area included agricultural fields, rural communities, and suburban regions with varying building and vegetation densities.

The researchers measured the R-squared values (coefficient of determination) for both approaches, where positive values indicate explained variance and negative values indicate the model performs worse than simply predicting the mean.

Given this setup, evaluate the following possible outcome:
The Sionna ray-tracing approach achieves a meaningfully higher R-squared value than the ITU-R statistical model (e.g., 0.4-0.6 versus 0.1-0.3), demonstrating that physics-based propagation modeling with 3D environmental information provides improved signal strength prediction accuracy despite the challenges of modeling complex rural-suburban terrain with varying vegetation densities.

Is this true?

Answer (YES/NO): NO